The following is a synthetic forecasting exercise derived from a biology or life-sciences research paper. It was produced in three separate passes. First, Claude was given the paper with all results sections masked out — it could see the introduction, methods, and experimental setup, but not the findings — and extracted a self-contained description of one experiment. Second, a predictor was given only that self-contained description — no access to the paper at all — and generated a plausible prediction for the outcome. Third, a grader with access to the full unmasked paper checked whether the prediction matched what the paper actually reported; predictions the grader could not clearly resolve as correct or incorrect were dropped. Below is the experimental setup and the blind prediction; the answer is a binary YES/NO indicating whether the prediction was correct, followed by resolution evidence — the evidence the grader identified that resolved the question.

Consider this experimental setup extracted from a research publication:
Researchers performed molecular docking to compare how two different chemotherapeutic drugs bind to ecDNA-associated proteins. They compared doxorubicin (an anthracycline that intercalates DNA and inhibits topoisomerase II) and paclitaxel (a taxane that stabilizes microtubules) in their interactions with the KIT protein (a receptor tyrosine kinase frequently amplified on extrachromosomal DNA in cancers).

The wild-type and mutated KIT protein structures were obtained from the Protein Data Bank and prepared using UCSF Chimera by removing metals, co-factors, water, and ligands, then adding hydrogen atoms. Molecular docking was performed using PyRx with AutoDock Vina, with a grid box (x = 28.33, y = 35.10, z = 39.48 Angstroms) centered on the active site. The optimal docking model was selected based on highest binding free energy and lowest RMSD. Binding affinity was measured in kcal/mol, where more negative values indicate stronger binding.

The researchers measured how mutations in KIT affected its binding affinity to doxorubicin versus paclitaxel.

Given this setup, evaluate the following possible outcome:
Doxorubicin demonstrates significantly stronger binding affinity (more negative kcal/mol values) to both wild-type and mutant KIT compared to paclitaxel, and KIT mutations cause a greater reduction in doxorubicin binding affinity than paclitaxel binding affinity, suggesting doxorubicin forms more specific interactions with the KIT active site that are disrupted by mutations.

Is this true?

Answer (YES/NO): NO